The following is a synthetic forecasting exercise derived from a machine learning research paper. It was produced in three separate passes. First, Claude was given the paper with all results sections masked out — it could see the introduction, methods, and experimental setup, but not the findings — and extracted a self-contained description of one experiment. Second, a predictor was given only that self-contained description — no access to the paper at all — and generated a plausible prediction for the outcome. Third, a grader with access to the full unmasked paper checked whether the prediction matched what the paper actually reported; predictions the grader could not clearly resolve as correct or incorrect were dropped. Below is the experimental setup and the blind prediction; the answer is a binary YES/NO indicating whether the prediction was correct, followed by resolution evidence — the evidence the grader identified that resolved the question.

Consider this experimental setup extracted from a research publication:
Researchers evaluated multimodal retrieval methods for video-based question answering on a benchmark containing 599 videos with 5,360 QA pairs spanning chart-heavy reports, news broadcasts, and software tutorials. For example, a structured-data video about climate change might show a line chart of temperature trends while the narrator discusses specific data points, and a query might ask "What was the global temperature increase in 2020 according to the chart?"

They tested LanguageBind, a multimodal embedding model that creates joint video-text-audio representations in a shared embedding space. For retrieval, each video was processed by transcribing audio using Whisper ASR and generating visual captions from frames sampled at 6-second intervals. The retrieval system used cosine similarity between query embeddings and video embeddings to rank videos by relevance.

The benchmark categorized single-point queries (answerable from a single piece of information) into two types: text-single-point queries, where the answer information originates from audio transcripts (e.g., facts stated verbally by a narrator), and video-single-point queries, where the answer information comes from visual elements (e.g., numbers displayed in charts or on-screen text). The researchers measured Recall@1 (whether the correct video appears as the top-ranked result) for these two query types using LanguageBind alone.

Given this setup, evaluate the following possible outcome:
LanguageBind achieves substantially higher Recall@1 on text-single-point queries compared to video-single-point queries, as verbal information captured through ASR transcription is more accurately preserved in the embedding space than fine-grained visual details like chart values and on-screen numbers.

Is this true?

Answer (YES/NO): NO